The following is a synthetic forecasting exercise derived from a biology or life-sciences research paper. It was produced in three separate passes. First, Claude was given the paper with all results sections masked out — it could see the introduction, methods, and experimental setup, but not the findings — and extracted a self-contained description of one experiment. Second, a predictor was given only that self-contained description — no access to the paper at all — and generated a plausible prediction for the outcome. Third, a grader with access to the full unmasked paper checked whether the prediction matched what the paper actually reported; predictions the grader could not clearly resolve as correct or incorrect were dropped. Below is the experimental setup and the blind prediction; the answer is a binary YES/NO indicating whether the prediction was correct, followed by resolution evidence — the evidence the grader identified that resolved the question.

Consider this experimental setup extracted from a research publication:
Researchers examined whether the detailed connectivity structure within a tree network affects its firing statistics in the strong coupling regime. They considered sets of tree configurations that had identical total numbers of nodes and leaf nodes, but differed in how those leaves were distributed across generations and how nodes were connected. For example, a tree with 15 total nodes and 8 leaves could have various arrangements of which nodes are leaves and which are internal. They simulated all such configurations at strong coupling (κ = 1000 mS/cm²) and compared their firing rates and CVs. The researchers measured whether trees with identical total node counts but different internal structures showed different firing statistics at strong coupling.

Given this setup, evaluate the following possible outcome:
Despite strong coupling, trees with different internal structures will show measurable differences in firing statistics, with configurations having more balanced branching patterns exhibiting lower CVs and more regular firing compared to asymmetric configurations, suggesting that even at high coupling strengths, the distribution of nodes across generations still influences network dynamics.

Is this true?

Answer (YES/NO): NO